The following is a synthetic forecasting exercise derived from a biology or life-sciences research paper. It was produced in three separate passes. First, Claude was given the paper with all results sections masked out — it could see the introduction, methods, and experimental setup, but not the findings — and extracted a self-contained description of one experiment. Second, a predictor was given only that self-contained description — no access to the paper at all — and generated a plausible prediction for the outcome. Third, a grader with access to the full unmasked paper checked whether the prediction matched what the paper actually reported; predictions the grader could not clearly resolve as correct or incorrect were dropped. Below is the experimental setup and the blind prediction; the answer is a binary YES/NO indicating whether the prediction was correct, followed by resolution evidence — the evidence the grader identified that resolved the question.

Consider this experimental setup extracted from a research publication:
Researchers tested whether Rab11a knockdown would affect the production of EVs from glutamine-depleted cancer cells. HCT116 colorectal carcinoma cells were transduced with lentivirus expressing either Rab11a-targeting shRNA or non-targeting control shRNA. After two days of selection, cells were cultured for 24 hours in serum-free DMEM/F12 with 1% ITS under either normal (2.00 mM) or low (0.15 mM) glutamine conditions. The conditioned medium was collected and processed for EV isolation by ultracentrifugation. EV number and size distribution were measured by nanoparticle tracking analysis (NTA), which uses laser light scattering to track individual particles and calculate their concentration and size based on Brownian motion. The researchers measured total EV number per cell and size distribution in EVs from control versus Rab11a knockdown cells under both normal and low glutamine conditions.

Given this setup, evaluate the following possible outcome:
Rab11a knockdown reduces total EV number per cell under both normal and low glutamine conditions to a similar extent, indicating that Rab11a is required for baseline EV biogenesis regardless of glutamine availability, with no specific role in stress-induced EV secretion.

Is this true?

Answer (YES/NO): NO